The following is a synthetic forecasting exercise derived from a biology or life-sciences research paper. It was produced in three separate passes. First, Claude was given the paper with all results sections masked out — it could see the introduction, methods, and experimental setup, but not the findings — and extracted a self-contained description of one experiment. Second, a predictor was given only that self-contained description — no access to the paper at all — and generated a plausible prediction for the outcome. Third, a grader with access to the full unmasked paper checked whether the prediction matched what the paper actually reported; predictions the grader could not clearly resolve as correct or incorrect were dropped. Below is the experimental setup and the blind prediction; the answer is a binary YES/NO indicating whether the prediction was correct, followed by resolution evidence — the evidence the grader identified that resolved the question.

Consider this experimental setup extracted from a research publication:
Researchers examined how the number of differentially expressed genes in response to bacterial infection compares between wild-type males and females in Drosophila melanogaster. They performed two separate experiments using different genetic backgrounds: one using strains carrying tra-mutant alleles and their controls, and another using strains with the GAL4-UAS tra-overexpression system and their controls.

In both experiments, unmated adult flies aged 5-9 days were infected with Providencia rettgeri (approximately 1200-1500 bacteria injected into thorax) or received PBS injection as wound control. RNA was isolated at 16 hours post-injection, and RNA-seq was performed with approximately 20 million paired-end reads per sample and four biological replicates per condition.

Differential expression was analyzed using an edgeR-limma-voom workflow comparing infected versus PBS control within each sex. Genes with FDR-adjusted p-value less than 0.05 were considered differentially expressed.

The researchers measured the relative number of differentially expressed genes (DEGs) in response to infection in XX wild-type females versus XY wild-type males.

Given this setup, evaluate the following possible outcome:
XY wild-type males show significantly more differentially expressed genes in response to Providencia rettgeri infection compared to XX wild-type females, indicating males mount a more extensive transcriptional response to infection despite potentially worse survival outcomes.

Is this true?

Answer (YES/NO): YES